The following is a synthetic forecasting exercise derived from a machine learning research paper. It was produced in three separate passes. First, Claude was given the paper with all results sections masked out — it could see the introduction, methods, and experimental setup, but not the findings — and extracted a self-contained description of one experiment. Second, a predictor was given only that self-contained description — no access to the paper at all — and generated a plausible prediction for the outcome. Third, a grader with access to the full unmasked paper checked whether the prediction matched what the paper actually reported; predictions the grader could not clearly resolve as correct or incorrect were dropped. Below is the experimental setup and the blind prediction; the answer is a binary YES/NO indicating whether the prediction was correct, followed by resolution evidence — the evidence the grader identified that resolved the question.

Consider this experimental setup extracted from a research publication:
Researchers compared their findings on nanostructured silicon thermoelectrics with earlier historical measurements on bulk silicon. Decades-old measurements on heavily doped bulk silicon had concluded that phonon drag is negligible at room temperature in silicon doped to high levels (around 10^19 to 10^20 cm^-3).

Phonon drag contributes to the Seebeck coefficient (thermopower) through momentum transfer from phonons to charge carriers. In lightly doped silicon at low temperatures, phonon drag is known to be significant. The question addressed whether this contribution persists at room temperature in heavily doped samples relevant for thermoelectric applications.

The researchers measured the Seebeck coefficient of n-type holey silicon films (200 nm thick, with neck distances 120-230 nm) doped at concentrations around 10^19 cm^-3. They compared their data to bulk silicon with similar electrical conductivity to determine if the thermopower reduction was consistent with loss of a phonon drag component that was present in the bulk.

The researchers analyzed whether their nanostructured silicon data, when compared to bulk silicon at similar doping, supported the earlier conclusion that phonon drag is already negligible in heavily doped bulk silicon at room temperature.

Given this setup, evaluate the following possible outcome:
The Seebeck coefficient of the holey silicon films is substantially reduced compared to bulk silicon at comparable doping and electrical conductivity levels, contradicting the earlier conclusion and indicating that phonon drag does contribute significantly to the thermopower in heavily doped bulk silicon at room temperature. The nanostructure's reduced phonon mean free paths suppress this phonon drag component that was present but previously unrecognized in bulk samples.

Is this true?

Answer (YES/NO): YES